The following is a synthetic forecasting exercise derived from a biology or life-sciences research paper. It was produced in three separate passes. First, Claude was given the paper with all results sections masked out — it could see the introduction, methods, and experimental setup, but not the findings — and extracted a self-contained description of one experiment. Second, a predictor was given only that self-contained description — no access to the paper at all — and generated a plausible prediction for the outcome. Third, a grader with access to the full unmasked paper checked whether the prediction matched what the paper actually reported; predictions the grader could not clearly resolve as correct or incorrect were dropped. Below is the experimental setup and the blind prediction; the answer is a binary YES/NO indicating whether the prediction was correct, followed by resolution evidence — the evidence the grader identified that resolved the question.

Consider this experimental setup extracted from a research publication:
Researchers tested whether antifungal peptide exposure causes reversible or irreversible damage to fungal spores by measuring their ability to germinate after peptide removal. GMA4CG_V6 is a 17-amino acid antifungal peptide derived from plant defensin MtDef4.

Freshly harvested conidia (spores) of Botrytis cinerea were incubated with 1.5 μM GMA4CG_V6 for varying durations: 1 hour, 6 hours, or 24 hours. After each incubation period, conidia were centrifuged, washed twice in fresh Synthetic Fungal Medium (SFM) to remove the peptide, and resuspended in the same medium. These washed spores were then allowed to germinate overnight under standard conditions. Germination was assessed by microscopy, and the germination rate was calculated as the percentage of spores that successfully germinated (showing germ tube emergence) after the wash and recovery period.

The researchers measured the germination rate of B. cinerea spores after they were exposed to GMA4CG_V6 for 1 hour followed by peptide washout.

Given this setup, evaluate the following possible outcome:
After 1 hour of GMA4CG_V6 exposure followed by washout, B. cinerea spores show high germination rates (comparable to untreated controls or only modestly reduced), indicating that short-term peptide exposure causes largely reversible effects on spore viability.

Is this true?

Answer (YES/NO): NO